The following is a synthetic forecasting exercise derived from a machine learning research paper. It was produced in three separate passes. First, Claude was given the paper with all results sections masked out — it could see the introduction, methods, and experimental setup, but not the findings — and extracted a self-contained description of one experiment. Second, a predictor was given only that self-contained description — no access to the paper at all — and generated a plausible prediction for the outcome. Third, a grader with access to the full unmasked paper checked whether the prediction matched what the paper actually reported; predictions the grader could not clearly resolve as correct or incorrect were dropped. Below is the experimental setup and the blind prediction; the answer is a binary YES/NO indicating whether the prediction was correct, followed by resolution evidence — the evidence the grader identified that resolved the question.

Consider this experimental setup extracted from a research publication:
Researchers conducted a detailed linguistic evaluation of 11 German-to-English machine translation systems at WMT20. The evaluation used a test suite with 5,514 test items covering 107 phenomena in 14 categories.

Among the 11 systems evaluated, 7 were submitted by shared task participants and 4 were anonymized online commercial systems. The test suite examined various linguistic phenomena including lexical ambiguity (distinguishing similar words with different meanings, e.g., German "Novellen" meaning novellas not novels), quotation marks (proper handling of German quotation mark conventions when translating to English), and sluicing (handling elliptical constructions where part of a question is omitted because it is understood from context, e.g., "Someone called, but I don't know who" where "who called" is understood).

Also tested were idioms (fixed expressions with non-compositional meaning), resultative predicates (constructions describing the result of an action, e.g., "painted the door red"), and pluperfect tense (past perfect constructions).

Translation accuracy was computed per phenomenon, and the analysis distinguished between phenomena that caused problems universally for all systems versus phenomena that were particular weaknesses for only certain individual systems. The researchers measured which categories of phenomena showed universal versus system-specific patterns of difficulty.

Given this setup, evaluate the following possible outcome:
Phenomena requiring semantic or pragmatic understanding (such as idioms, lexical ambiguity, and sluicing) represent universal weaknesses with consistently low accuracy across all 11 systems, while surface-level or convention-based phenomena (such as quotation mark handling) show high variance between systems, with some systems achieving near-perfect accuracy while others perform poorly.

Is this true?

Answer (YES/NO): NO